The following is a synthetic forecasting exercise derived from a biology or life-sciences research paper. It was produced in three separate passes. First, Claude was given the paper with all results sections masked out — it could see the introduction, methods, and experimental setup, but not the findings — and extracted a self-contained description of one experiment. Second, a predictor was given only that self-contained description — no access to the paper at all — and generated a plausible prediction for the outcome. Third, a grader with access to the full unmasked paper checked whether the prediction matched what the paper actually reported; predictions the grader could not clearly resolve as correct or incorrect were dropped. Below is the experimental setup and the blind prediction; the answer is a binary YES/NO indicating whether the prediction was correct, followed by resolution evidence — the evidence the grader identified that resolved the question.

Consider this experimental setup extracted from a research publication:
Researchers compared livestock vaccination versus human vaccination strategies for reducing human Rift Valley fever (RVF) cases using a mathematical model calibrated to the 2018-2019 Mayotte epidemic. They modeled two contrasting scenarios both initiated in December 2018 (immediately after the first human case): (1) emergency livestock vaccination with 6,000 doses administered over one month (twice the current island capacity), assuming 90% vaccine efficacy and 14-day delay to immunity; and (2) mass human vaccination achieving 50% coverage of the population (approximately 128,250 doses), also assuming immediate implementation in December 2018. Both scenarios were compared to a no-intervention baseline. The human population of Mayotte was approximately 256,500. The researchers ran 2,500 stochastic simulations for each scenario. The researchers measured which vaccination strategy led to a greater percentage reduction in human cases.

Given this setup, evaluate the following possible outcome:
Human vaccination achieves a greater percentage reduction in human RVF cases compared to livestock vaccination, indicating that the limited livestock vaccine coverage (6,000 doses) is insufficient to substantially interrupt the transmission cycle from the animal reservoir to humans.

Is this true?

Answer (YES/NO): NO